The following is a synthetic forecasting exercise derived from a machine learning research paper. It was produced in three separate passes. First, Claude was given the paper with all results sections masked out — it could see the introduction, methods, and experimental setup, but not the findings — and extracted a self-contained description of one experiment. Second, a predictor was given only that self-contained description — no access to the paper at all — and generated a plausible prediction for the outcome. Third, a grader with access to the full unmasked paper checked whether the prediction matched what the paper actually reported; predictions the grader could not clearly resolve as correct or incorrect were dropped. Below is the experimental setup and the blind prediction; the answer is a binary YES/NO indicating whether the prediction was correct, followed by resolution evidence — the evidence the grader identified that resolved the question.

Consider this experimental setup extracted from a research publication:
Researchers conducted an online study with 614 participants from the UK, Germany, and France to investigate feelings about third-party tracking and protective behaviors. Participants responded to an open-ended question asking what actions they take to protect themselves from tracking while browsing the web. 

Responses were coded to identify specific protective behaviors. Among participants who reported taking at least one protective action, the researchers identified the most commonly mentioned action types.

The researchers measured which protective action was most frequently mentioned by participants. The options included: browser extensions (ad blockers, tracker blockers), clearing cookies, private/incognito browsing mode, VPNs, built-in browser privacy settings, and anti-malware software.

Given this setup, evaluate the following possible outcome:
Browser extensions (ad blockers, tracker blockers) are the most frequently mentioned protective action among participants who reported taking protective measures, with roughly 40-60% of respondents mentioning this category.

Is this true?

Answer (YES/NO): YES